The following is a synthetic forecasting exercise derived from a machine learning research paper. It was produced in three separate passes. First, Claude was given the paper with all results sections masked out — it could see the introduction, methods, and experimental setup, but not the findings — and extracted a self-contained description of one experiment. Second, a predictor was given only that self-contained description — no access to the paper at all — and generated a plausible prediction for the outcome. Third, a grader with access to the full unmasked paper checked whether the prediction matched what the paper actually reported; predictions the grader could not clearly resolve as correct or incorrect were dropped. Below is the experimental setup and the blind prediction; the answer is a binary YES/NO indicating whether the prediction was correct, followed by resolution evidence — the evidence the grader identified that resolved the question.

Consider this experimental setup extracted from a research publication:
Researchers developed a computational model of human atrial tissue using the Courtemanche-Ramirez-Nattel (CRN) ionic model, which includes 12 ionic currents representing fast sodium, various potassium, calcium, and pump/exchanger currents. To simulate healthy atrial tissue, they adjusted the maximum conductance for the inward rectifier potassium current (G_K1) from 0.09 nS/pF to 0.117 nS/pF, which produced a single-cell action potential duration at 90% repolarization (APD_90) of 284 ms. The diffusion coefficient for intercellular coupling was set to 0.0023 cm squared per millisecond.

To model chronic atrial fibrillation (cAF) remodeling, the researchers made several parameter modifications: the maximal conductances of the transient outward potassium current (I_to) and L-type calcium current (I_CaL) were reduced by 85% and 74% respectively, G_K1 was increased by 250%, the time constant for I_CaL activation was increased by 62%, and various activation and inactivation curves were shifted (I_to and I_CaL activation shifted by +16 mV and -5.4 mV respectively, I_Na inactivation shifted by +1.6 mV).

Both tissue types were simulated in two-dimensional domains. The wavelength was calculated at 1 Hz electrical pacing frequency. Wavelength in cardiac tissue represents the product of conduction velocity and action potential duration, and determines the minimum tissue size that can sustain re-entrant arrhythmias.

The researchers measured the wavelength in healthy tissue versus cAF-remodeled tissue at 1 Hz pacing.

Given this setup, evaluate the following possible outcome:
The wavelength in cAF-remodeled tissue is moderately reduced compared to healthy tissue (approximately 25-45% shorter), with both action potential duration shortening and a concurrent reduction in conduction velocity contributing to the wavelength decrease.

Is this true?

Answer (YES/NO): NO